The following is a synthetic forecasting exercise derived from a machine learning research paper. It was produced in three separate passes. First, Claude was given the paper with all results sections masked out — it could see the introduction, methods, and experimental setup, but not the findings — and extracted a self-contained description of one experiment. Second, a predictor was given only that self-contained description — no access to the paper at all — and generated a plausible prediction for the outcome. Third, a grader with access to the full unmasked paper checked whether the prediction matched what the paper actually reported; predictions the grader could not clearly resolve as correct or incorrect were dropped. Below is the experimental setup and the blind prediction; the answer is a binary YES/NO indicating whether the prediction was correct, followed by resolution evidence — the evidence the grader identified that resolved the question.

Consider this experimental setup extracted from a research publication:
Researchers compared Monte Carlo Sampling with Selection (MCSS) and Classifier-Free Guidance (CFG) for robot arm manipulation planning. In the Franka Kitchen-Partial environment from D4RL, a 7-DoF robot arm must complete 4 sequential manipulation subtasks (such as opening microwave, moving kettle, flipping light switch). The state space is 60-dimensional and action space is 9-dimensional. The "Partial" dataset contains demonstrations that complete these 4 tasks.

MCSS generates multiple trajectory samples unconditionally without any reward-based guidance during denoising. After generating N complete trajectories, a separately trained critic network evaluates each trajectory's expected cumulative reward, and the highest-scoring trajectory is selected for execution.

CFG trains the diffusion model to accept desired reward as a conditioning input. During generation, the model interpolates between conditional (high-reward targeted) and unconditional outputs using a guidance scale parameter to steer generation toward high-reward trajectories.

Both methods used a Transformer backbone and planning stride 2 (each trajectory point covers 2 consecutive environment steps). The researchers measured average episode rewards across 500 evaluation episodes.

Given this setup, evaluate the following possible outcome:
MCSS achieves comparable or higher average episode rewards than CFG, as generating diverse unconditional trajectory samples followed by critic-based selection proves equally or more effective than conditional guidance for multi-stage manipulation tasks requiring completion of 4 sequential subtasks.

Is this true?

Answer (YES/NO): NO